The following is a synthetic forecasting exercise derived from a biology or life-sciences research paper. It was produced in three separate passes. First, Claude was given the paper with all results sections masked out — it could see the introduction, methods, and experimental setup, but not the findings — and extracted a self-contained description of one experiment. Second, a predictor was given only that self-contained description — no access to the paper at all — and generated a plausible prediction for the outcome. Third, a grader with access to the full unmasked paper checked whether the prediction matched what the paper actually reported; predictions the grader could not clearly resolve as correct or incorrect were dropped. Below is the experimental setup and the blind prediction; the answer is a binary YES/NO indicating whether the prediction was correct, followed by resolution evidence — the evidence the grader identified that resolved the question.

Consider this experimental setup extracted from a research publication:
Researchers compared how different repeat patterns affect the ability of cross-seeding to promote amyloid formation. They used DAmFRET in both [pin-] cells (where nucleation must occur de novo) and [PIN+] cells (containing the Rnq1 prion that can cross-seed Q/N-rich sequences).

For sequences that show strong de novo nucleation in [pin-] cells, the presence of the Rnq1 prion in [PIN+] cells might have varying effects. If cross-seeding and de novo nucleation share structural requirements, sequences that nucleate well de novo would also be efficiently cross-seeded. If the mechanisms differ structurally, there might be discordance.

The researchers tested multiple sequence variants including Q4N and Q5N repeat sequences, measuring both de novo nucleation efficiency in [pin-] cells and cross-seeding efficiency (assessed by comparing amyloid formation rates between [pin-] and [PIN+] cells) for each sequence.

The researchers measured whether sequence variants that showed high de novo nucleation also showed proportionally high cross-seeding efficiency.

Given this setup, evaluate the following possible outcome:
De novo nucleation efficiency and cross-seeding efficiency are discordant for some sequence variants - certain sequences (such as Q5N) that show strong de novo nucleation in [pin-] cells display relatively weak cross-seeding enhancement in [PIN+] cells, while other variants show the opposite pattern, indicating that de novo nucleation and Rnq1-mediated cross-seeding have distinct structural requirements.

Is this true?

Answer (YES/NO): YES